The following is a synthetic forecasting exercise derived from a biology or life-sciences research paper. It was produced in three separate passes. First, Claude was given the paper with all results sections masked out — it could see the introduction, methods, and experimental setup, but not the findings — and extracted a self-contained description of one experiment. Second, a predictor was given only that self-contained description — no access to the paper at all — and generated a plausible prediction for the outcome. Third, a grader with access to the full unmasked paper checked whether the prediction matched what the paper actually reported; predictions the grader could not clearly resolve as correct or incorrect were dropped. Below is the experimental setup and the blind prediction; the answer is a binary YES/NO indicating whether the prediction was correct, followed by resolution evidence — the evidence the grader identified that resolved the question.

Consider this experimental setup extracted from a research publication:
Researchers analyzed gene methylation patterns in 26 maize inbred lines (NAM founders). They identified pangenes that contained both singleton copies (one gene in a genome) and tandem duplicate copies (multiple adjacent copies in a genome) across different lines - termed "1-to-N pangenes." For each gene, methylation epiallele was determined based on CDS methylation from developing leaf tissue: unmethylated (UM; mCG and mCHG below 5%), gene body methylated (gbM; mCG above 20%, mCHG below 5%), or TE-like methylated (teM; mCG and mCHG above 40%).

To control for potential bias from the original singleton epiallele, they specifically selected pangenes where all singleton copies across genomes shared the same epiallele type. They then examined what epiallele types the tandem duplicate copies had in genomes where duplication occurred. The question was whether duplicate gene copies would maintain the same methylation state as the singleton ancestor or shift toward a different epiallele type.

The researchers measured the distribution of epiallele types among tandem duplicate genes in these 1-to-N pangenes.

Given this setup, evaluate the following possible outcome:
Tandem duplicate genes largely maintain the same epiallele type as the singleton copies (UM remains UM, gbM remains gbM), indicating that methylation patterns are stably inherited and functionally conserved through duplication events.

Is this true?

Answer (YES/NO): YES